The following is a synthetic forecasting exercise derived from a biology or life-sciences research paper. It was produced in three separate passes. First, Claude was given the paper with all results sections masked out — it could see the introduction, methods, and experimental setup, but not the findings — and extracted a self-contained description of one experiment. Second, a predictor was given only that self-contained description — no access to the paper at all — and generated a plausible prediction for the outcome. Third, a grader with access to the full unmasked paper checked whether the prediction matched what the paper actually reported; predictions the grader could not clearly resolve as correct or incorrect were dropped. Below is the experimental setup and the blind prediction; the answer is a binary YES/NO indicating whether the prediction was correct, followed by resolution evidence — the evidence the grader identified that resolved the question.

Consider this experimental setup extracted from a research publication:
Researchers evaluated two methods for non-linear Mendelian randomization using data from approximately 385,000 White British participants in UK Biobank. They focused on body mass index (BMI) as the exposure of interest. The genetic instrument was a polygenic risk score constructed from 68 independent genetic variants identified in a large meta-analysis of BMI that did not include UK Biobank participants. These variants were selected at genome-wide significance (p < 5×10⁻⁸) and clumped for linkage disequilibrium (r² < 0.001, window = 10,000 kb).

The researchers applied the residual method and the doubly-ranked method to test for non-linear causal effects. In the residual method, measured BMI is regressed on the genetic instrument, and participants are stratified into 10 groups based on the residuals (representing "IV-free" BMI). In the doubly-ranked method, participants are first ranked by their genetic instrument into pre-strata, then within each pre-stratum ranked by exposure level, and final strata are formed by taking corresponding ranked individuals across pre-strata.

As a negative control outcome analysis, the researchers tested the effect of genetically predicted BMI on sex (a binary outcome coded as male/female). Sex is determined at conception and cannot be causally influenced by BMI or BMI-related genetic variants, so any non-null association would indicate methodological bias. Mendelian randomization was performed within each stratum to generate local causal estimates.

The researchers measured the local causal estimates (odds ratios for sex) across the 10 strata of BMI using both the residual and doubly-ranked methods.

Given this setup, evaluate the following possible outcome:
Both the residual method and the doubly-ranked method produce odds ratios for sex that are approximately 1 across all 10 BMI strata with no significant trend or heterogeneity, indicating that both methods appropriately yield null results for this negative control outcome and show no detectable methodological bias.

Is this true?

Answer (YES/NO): NO